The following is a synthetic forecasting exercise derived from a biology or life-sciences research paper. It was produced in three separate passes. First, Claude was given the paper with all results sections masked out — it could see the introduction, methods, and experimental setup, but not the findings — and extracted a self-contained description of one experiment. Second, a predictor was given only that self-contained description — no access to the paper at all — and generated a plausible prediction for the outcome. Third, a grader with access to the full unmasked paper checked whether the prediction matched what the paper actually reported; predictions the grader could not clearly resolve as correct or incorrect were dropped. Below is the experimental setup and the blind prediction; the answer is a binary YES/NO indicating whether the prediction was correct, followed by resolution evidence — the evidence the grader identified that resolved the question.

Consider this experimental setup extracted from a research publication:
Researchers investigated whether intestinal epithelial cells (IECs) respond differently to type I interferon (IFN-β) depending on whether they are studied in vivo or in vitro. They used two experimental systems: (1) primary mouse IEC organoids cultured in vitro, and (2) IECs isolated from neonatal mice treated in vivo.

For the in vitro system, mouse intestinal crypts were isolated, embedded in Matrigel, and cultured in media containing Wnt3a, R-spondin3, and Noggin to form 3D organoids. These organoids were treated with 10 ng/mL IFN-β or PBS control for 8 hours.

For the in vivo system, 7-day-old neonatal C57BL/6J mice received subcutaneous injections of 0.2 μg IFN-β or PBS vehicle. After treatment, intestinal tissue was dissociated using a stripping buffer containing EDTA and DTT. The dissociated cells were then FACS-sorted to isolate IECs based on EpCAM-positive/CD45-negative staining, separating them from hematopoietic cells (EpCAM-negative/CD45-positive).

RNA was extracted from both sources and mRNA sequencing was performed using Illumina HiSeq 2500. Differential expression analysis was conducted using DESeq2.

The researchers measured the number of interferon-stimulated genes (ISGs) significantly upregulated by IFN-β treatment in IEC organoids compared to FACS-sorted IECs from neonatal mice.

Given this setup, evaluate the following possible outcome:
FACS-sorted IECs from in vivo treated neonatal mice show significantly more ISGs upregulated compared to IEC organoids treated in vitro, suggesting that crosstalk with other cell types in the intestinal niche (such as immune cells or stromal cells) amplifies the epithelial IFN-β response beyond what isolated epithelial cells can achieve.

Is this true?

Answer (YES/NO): NO